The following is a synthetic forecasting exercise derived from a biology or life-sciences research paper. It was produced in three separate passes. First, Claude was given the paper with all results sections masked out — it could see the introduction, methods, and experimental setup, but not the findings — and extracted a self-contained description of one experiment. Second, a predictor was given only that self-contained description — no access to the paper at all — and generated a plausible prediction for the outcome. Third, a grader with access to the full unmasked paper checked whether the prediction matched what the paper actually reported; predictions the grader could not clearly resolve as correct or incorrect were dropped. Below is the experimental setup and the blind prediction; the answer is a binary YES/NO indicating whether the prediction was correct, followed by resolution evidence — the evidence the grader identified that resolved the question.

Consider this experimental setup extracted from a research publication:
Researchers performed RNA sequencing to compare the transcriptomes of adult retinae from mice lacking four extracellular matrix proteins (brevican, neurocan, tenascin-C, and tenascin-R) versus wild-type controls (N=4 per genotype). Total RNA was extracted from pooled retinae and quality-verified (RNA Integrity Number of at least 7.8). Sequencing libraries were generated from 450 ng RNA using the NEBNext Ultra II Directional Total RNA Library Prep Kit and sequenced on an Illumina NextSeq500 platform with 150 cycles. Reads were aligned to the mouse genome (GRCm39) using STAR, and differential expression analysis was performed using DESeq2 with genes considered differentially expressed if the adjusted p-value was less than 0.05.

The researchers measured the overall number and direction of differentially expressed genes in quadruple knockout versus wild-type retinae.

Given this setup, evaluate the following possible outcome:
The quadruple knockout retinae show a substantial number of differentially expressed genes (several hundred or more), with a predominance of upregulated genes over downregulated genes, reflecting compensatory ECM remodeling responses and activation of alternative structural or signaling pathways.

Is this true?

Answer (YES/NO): NO